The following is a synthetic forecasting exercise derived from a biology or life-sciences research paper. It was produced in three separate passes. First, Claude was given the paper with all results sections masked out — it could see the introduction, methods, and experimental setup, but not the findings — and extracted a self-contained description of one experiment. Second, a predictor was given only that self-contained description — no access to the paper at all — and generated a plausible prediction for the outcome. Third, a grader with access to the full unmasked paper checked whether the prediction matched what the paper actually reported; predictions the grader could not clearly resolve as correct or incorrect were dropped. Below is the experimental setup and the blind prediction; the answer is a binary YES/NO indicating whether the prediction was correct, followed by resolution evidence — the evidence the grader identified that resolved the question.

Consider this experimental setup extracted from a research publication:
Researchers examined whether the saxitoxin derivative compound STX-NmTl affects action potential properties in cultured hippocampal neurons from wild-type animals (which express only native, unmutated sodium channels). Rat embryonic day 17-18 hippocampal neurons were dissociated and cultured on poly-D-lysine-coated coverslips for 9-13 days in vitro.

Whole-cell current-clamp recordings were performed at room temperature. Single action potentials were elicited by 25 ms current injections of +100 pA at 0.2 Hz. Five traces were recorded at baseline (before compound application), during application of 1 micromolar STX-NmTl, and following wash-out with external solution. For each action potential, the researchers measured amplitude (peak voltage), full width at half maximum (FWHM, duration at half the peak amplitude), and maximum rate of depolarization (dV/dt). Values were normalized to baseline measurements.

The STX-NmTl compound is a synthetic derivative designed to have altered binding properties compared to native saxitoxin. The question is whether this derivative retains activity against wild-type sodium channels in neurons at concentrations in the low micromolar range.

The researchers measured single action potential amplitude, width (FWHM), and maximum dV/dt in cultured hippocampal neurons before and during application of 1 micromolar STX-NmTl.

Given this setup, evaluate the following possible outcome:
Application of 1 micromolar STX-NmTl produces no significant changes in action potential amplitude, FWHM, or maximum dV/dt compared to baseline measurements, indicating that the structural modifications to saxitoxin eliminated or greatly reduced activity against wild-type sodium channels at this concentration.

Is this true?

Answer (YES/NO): YES